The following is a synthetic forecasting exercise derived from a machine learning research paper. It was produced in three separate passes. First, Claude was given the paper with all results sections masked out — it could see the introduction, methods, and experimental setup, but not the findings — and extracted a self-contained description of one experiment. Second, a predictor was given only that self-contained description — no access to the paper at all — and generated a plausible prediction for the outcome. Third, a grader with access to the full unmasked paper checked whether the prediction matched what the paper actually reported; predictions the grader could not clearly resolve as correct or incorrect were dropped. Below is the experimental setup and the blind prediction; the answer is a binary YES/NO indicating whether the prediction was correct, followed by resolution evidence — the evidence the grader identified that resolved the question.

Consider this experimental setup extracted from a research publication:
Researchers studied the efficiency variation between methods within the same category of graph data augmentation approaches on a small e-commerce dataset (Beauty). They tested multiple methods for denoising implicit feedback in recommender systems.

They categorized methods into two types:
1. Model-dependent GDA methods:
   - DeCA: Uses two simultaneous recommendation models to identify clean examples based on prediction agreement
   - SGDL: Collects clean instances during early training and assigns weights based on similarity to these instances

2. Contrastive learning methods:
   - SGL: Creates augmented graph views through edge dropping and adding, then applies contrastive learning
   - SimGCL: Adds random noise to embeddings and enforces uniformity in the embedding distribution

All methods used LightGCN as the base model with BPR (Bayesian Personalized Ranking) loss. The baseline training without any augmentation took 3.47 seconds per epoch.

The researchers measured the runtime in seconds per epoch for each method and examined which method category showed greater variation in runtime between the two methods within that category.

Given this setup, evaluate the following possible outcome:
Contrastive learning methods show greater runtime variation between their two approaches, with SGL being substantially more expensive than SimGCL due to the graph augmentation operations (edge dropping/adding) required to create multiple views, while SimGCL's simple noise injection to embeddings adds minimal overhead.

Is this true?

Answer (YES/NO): NO